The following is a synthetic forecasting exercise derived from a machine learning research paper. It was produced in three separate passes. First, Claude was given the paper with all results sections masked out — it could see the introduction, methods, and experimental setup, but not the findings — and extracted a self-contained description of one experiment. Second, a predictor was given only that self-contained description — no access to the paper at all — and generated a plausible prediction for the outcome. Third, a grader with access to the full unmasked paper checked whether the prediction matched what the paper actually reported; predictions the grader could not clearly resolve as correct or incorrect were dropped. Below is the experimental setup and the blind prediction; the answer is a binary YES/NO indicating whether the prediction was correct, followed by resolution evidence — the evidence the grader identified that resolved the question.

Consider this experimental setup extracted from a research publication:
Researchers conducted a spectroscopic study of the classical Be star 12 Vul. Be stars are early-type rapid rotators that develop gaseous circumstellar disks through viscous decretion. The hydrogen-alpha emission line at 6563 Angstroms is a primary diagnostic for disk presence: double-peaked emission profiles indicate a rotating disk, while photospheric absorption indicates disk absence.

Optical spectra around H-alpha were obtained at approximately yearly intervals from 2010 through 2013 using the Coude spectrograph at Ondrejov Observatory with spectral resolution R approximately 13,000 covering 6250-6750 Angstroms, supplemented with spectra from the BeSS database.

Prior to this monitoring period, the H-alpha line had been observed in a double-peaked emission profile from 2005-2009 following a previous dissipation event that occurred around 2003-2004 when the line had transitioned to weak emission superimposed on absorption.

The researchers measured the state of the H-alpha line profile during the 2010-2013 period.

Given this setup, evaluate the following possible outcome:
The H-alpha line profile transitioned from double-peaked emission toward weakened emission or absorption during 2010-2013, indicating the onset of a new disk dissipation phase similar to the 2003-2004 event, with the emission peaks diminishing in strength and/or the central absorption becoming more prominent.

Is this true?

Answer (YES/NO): YES